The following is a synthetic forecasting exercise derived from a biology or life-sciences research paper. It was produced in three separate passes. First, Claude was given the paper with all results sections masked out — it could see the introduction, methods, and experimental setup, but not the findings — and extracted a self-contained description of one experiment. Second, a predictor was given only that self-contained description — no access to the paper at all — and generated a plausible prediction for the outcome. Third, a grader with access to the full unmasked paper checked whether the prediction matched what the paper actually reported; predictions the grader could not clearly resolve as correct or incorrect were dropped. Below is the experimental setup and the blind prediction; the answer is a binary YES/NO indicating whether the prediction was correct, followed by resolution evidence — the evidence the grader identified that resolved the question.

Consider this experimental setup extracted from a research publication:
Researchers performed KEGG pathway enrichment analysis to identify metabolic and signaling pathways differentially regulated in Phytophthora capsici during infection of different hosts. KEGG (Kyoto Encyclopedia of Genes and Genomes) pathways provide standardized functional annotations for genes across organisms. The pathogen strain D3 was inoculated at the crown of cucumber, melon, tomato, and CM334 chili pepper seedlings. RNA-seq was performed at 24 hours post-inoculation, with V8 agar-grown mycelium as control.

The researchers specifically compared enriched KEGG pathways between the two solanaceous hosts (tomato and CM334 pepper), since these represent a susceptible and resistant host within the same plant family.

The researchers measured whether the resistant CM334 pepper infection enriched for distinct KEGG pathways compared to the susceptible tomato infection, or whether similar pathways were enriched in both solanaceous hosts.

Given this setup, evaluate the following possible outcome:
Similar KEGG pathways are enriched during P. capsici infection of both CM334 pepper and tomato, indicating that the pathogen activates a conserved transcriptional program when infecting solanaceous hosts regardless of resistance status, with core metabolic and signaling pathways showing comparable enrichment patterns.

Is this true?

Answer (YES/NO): NO